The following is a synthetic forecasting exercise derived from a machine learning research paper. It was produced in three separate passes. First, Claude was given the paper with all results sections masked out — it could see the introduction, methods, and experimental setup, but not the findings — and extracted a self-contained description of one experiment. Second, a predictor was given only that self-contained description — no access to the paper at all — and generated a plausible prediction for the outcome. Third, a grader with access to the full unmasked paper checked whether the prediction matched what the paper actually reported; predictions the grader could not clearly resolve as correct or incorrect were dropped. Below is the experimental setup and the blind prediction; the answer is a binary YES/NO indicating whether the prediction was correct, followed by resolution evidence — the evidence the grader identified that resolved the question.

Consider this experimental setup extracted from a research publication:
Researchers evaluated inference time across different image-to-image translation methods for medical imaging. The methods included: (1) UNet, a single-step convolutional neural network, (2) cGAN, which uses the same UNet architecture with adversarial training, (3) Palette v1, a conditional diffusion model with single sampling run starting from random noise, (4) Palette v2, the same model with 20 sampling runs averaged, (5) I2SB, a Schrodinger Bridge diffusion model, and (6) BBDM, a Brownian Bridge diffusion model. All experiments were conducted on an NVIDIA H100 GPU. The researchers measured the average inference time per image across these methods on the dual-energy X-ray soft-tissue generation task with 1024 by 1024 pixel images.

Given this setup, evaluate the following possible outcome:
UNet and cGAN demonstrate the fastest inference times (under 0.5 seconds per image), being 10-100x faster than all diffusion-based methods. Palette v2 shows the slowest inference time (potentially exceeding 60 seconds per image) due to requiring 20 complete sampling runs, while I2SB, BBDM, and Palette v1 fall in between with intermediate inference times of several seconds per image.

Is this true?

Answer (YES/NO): NO